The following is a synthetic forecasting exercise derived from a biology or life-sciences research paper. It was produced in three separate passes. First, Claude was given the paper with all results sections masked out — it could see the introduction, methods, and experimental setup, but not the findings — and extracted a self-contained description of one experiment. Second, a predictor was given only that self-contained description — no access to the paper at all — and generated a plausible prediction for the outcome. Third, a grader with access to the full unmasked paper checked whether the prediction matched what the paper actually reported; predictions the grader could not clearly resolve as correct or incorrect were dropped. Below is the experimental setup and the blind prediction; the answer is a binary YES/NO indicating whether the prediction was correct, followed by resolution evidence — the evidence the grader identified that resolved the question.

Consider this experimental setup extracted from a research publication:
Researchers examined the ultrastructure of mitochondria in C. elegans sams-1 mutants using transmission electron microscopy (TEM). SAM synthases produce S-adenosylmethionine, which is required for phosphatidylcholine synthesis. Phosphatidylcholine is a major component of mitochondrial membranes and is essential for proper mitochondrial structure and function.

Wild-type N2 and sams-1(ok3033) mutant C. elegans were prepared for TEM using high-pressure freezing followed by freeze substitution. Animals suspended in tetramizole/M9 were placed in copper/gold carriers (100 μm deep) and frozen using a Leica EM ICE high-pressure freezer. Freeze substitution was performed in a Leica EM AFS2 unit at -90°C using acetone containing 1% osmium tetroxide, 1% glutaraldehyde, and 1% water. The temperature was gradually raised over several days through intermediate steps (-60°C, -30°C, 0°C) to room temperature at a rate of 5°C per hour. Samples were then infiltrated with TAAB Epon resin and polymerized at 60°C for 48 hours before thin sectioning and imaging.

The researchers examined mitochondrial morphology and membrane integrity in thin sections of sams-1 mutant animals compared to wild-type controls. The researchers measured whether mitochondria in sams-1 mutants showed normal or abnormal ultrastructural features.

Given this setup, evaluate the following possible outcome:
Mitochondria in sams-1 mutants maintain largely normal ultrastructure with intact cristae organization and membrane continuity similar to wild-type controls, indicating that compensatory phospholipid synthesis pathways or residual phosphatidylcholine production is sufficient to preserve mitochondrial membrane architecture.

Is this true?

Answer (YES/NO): NO